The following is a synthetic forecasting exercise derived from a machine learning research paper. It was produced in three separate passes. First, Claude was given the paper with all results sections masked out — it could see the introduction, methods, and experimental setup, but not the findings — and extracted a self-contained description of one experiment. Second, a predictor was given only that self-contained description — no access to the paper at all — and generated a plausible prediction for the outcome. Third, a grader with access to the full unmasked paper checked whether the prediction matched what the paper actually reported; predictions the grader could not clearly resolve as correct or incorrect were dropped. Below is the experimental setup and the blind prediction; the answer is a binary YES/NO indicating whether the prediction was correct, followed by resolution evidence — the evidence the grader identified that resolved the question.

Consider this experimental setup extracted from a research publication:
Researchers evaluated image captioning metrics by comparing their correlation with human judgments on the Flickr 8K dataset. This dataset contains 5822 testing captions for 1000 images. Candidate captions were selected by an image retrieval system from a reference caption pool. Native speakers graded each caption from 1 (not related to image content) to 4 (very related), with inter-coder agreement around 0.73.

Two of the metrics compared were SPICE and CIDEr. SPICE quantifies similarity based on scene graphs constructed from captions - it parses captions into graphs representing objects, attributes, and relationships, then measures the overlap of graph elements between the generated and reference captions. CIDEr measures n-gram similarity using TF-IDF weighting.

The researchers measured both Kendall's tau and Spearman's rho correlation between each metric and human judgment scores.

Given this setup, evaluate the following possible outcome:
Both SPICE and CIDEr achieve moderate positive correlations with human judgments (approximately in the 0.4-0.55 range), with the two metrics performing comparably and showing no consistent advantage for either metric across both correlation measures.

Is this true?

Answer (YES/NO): NO